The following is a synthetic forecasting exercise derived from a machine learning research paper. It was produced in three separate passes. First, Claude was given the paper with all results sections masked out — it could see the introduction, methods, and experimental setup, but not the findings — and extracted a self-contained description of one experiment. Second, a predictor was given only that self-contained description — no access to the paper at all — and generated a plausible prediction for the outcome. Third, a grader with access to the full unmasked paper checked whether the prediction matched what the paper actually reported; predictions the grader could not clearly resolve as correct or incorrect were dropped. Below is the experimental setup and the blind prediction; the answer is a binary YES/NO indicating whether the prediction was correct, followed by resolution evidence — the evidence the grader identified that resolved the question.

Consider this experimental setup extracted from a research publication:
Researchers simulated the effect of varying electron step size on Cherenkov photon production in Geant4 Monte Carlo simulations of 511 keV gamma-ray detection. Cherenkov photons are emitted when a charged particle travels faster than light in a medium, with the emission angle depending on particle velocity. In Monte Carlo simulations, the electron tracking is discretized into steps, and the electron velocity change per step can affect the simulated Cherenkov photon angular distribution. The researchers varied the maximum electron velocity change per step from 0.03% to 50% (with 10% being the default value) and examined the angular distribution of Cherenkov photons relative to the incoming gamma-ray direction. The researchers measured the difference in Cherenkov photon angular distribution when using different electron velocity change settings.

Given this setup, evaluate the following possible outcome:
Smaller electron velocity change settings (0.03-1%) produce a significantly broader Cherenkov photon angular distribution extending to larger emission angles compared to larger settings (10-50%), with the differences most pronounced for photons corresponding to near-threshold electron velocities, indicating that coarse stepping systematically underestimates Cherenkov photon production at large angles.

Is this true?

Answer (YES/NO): NO